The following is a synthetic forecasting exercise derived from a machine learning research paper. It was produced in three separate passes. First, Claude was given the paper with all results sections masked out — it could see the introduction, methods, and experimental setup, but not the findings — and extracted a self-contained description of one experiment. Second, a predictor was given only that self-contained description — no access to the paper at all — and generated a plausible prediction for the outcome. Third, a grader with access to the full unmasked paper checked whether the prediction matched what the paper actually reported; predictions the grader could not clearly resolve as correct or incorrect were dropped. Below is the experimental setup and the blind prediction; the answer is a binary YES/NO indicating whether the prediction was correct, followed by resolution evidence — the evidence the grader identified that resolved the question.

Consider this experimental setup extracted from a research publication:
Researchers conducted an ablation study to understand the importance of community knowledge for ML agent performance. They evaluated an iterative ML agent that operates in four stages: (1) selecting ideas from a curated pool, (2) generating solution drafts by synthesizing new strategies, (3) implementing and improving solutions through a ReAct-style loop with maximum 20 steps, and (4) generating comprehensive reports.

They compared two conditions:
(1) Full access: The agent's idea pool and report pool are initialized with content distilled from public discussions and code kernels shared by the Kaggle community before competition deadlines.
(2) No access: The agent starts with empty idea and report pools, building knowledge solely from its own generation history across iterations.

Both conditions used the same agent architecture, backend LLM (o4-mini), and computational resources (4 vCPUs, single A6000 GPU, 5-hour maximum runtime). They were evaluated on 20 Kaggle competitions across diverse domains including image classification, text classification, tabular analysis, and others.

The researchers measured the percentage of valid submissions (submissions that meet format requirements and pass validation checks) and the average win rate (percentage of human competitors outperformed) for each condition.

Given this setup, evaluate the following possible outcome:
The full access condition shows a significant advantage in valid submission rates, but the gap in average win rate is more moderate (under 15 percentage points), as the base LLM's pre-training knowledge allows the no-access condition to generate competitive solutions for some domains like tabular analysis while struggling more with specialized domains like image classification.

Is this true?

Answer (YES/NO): NO